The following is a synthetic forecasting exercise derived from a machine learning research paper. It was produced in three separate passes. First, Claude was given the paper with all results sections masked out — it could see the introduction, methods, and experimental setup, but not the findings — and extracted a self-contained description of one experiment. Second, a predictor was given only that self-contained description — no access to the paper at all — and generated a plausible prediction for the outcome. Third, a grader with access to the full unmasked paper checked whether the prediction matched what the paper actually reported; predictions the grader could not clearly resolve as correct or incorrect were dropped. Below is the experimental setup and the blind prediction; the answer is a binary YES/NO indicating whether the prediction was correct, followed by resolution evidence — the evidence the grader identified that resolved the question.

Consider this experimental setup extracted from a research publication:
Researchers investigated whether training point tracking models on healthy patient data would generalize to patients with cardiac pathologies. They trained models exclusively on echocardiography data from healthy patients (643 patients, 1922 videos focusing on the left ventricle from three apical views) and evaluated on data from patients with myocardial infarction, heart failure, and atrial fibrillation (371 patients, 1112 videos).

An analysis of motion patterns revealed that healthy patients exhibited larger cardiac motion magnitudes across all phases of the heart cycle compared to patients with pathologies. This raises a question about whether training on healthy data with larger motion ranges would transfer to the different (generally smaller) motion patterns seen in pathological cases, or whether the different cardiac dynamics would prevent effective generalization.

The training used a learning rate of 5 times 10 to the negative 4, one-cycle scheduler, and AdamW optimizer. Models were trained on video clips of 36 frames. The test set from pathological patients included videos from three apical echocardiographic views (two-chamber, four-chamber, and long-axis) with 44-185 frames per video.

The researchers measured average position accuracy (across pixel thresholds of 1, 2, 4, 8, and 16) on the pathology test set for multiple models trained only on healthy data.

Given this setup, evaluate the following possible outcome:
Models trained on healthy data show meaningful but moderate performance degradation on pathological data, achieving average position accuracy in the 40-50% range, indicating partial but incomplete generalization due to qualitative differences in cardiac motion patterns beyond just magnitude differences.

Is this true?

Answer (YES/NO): NO